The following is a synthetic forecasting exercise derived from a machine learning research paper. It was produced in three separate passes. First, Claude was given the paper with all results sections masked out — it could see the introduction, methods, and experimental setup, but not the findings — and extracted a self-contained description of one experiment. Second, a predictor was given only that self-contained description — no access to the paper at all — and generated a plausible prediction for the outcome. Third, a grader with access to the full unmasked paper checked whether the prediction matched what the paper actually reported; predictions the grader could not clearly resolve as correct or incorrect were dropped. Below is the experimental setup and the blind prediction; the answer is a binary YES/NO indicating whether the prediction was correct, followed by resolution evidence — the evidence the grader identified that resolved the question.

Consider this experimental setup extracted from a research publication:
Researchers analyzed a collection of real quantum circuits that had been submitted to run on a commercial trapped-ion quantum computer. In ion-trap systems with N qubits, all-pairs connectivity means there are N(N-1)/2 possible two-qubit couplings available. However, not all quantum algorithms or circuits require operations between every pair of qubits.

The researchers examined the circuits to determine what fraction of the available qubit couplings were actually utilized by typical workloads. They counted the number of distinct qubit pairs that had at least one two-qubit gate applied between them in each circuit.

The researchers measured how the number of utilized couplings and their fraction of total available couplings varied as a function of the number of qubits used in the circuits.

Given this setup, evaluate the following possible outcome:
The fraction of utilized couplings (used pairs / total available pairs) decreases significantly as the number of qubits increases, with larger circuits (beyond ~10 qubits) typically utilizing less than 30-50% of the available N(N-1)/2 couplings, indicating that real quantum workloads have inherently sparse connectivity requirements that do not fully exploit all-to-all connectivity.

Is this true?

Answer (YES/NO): NO